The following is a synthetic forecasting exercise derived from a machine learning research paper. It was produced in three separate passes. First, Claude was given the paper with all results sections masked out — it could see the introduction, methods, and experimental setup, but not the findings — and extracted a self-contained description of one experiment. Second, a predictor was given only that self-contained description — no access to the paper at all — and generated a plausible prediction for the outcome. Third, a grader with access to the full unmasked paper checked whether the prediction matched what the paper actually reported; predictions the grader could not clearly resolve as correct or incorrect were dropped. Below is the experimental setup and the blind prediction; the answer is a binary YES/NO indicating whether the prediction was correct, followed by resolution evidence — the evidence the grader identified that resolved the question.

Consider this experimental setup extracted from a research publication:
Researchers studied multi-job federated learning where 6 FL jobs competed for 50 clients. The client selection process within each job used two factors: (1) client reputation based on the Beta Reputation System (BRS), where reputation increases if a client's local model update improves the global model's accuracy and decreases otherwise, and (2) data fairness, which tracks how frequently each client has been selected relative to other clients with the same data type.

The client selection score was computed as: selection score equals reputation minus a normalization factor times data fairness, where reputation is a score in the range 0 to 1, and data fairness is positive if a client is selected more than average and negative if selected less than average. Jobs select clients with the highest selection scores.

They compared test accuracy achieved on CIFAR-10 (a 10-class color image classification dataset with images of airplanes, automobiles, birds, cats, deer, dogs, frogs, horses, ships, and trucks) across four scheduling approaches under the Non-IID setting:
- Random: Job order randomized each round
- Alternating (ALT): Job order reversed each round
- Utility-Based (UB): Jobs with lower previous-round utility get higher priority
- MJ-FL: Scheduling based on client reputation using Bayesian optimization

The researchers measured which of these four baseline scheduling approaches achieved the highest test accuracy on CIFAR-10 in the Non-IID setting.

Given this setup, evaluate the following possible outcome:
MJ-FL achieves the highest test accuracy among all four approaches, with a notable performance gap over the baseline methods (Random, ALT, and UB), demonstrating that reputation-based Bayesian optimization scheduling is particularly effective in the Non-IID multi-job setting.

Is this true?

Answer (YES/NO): NO